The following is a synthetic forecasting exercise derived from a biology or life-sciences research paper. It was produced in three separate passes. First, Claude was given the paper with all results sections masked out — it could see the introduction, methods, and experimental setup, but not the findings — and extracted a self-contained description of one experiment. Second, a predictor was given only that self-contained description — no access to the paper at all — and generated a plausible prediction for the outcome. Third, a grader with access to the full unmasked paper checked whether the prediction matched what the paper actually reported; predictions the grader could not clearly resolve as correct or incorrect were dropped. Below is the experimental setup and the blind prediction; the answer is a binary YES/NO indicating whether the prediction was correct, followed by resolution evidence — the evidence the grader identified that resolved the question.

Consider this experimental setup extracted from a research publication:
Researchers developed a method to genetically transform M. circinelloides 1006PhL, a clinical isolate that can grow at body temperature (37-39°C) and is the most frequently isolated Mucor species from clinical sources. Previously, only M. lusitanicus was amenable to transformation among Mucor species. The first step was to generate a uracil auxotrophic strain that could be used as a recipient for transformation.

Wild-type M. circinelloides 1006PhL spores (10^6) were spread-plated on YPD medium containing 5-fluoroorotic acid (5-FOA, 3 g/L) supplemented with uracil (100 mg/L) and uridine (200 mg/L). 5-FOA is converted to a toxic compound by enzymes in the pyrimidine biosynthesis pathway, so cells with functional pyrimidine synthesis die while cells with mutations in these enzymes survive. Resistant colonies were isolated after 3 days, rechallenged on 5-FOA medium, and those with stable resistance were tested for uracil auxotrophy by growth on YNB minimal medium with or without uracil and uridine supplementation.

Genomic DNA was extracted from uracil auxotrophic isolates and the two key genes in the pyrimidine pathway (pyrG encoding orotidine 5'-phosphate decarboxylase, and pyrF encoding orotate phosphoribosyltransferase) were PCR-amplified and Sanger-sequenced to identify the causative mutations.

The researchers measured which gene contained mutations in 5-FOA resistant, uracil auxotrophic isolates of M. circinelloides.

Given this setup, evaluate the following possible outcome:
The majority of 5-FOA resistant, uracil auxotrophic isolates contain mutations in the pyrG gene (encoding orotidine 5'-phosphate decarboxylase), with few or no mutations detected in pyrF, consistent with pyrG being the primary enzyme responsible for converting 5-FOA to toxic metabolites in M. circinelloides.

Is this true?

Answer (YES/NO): NO